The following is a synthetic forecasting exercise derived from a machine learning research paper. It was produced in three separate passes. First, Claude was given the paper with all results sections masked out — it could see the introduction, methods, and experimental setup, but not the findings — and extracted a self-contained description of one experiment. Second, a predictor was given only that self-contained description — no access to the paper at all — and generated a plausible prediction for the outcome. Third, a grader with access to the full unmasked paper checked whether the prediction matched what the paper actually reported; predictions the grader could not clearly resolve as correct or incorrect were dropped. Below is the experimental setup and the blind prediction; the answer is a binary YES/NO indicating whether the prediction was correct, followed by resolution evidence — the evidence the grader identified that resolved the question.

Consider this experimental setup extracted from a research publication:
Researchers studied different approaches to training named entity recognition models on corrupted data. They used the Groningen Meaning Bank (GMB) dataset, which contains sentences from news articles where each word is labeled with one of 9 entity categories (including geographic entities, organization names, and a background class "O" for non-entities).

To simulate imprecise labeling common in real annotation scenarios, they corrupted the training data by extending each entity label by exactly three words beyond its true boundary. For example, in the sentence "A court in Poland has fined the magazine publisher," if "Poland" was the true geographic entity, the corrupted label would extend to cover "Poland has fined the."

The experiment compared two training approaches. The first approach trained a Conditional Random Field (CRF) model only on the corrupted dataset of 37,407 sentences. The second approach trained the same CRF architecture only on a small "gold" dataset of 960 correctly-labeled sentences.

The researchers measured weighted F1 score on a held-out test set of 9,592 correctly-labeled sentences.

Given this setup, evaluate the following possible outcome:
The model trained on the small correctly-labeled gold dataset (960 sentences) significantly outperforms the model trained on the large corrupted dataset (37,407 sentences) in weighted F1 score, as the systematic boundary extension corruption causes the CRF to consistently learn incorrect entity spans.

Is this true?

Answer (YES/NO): YES